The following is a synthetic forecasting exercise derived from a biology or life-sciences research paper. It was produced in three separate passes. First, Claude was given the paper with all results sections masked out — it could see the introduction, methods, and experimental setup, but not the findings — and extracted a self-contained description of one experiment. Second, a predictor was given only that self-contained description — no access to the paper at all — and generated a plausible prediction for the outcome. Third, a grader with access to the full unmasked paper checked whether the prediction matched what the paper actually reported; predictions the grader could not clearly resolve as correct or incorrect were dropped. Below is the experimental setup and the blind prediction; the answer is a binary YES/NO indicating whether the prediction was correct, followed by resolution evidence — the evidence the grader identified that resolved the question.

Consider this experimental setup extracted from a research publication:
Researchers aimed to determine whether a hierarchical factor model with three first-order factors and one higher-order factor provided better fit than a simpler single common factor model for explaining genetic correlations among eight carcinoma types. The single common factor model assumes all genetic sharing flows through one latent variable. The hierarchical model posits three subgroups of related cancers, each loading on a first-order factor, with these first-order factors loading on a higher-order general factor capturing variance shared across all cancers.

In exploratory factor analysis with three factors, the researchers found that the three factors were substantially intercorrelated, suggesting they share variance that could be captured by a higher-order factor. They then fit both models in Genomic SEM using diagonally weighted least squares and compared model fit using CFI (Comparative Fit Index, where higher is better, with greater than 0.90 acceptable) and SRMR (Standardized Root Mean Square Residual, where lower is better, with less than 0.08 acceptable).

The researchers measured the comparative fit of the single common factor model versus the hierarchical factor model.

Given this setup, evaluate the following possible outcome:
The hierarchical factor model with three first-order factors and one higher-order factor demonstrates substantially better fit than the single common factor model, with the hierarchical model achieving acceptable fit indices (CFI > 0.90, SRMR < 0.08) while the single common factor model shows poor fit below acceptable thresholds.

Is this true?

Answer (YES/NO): NO